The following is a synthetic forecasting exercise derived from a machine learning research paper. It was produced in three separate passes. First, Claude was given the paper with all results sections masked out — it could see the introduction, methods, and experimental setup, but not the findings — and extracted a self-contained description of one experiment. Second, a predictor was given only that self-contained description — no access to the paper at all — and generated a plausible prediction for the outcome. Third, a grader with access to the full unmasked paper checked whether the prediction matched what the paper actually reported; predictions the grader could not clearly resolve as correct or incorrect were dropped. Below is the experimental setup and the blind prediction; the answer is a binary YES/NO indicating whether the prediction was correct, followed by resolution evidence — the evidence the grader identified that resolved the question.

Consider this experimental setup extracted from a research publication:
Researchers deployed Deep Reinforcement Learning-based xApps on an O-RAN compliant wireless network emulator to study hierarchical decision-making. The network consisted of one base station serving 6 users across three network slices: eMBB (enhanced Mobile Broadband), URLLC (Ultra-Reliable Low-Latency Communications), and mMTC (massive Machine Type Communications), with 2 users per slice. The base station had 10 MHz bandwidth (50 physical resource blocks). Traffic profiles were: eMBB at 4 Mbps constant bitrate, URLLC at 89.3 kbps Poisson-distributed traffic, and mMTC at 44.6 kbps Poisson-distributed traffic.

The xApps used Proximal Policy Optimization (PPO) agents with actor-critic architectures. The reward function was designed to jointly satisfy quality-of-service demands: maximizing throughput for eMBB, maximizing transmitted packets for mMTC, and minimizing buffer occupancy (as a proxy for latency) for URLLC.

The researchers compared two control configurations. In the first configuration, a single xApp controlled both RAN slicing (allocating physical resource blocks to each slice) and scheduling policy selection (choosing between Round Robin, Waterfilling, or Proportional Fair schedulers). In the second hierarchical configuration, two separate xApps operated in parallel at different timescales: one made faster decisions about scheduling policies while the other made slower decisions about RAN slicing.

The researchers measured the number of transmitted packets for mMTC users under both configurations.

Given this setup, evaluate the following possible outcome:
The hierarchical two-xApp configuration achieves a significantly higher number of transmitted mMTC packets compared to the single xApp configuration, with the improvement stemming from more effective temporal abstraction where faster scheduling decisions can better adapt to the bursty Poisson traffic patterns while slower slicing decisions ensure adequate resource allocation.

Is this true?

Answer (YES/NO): YES